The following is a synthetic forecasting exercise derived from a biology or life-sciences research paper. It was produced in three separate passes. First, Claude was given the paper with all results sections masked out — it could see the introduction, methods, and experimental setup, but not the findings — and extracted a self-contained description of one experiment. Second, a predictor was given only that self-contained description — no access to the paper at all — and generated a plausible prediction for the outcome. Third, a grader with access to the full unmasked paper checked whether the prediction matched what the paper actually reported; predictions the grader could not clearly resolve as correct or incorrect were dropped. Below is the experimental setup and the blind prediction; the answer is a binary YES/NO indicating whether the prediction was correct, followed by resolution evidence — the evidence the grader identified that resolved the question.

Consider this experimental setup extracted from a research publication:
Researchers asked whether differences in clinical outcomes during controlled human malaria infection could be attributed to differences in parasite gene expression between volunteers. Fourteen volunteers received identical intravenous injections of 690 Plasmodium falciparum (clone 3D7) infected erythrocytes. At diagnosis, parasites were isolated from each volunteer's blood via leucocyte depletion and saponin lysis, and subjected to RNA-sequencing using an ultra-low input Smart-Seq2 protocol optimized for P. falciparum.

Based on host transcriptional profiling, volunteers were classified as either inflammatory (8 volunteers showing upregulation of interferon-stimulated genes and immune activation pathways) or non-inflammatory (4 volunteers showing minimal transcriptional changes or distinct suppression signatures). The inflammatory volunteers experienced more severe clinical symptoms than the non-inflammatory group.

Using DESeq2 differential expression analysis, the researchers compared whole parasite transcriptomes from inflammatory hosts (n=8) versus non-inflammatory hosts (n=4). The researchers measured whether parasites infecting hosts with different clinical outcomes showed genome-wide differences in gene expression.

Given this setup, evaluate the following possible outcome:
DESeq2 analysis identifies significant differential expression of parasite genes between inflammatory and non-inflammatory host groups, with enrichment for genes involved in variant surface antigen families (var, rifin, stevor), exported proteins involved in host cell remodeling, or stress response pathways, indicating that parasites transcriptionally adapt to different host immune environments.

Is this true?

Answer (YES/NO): NO